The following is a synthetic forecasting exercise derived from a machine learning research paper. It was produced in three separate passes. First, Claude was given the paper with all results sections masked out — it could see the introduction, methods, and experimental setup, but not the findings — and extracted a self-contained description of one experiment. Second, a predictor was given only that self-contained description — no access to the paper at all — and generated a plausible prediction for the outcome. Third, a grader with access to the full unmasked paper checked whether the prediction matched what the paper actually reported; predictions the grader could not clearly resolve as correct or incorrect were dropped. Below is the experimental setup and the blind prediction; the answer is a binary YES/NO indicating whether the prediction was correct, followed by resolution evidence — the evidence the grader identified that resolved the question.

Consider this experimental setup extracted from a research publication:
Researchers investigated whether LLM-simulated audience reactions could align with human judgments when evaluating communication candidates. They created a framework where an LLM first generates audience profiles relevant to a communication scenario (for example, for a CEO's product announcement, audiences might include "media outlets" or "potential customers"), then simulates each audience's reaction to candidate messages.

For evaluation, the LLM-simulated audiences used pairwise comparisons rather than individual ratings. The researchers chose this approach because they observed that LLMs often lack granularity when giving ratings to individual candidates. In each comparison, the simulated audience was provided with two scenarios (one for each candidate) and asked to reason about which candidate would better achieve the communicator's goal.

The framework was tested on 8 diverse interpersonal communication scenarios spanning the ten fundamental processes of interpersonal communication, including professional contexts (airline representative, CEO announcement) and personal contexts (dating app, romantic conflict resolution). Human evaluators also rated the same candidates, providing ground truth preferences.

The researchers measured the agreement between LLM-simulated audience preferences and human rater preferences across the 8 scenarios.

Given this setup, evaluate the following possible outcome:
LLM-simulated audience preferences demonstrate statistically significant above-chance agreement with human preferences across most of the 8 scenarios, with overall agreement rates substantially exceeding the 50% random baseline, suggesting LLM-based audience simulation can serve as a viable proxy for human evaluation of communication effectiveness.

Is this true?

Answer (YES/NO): YES